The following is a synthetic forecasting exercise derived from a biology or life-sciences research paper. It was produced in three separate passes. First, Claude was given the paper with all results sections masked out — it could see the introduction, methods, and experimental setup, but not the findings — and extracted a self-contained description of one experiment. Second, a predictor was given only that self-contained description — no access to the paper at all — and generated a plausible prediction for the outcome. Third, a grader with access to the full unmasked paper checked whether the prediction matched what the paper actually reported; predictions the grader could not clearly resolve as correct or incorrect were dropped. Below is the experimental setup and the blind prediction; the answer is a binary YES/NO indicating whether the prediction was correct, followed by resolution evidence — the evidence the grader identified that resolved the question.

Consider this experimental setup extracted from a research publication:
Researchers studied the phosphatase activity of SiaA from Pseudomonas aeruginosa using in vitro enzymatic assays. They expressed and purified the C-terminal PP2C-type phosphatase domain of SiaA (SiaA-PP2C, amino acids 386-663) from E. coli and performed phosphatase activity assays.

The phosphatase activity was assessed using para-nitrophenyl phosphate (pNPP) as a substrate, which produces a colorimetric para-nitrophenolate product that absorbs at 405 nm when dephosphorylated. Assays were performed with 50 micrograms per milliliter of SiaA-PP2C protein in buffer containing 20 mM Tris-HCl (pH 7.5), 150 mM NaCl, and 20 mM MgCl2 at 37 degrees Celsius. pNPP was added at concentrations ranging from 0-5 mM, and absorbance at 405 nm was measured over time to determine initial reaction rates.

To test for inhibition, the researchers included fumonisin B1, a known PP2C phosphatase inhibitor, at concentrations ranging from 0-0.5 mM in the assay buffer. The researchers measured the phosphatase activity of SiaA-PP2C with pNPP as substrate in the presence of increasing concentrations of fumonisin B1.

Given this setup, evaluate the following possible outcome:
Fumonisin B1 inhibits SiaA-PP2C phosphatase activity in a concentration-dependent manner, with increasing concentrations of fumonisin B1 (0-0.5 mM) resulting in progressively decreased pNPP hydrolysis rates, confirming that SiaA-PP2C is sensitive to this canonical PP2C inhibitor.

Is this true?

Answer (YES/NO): YES